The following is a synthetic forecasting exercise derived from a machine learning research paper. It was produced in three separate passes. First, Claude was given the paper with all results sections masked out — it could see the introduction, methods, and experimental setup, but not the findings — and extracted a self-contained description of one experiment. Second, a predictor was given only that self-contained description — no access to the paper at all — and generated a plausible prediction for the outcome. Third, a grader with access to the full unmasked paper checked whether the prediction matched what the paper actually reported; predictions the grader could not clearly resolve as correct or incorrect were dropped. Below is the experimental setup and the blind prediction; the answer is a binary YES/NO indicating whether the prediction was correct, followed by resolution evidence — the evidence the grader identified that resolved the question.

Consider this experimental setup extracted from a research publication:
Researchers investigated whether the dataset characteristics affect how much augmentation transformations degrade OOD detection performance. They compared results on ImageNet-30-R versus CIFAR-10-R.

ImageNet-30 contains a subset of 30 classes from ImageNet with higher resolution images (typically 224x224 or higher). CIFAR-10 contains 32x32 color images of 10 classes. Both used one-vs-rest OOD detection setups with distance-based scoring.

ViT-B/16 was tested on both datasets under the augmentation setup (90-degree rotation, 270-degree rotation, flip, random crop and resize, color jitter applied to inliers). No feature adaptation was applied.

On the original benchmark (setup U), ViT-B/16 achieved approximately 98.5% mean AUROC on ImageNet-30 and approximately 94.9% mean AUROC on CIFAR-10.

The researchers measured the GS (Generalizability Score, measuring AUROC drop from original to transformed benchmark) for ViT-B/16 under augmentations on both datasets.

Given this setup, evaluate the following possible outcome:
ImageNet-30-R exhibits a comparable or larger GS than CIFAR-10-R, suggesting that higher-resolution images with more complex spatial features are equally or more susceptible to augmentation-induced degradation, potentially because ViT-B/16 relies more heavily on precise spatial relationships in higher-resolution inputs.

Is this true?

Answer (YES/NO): NO